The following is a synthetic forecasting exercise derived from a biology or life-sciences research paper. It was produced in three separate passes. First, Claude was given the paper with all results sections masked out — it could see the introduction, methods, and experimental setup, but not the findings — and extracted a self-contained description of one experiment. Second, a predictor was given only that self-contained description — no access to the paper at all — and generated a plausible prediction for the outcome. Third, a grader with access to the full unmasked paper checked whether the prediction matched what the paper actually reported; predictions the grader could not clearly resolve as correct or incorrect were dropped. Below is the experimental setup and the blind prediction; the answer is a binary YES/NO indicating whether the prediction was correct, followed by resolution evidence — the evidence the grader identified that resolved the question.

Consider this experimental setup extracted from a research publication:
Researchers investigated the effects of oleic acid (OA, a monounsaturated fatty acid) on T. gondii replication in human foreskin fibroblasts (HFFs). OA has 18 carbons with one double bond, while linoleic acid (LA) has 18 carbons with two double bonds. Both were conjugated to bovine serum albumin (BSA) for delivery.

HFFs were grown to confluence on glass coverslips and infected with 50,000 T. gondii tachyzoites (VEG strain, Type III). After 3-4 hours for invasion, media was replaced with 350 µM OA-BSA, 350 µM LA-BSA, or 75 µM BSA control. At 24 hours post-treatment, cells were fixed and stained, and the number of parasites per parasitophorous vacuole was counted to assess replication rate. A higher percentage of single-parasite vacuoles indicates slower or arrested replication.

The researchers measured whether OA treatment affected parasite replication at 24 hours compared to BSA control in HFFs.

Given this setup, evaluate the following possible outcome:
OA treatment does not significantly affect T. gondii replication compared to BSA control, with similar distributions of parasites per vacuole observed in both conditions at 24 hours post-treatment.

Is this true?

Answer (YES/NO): YES